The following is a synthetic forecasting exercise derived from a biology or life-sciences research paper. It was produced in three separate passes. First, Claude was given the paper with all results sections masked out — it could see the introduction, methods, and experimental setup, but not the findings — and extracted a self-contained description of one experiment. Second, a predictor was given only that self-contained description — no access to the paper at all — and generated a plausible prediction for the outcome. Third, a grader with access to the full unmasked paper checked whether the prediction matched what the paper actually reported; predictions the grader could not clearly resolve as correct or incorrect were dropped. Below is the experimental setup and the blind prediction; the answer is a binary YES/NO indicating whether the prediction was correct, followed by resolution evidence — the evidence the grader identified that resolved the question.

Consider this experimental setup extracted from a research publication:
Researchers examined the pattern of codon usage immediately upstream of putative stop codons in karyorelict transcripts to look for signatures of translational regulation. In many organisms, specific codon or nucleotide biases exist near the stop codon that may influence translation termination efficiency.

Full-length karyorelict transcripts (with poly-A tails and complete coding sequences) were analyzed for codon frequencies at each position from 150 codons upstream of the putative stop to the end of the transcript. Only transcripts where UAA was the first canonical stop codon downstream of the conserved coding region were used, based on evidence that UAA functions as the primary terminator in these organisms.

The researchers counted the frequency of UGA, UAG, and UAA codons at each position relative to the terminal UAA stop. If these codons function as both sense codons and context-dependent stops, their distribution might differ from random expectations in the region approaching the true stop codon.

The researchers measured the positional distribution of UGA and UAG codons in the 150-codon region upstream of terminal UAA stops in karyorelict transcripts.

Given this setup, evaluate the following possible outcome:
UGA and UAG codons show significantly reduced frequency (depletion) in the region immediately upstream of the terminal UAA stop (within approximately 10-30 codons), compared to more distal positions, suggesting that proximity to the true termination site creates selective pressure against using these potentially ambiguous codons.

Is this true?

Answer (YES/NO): NO